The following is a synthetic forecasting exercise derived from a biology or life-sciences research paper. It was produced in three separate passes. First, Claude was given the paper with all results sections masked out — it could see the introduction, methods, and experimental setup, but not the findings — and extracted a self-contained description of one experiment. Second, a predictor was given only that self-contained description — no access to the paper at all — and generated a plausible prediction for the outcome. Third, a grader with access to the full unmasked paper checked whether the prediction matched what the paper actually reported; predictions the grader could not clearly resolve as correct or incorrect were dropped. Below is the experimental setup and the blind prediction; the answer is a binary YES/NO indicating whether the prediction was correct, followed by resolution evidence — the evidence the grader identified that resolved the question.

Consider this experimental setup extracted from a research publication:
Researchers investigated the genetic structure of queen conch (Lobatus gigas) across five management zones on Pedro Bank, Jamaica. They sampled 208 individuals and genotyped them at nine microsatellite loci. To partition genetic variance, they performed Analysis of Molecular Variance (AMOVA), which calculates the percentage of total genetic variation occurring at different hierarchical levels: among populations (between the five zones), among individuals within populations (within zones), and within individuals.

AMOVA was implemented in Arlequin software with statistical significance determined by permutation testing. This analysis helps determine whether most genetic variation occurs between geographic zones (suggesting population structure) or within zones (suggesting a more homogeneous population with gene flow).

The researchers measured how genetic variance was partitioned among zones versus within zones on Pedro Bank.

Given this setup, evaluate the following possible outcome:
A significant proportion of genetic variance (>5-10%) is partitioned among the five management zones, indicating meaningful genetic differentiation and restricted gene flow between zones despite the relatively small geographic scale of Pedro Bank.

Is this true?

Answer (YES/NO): NO